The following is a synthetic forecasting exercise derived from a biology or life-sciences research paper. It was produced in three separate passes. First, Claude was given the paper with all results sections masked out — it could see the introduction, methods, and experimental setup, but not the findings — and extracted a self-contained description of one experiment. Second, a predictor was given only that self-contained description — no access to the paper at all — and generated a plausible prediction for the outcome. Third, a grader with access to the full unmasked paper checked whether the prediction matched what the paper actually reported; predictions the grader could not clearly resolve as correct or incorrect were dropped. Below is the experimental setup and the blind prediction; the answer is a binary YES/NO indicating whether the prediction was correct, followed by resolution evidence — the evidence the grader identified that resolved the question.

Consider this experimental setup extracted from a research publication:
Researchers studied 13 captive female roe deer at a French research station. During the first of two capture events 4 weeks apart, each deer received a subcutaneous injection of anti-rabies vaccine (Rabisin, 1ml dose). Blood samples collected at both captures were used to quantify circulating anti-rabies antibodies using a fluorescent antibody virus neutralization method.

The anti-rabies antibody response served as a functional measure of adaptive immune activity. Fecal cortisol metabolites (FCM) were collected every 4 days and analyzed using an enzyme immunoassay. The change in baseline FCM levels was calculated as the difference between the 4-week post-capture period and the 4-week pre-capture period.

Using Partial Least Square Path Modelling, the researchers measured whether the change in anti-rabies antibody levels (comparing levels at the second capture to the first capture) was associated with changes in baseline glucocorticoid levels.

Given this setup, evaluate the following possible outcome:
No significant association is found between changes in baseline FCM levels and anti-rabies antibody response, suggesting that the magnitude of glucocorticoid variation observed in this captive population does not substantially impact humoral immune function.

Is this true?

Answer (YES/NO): NO